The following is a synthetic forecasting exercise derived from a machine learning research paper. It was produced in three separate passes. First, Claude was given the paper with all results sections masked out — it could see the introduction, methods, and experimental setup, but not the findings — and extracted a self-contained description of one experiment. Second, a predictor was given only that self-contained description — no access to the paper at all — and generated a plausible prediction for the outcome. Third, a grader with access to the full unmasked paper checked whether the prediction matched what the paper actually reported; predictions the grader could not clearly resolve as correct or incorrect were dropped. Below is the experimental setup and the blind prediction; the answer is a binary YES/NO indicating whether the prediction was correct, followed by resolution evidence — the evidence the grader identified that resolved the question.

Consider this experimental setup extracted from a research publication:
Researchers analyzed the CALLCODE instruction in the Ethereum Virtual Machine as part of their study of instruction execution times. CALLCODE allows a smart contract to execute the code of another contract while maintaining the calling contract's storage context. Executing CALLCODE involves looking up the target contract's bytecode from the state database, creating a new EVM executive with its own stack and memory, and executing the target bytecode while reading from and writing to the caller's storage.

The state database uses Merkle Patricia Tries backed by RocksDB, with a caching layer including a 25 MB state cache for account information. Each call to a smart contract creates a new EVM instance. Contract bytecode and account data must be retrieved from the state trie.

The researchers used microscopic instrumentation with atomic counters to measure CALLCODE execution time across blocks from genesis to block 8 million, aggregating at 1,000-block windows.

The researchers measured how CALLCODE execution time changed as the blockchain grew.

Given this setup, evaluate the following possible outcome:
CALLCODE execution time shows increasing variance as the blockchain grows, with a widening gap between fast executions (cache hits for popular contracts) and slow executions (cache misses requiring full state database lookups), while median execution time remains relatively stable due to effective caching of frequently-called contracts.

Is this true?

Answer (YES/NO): NO